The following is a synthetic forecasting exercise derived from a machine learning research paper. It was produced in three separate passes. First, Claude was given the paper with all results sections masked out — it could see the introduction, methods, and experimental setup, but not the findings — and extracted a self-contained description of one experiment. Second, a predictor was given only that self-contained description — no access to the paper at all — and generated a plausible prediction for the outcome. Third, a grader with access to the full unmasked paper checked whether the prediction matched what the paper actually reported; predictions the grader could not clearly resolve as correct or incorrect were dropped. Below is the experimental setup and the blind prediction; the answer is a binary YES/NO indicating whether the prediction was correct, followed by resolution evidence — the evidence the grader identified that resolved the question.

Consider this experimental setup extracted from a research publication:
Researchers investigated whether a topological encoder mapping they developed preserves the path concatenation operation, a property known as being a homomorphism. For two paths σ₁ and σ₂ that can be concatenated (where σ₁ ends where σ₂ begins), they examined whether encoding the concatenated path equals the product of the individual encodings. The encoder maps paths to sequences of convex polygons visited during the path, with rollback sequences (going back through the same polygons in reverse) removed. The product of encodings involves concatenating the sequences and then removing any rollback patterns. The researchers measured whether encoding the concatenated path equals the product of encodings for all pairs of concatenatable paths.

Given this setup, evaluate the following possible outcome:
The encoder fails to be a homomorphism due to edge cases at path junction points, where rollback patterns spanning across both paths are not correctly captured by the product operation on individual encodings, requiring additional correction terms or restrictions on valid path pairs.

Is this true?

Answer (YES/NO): NO